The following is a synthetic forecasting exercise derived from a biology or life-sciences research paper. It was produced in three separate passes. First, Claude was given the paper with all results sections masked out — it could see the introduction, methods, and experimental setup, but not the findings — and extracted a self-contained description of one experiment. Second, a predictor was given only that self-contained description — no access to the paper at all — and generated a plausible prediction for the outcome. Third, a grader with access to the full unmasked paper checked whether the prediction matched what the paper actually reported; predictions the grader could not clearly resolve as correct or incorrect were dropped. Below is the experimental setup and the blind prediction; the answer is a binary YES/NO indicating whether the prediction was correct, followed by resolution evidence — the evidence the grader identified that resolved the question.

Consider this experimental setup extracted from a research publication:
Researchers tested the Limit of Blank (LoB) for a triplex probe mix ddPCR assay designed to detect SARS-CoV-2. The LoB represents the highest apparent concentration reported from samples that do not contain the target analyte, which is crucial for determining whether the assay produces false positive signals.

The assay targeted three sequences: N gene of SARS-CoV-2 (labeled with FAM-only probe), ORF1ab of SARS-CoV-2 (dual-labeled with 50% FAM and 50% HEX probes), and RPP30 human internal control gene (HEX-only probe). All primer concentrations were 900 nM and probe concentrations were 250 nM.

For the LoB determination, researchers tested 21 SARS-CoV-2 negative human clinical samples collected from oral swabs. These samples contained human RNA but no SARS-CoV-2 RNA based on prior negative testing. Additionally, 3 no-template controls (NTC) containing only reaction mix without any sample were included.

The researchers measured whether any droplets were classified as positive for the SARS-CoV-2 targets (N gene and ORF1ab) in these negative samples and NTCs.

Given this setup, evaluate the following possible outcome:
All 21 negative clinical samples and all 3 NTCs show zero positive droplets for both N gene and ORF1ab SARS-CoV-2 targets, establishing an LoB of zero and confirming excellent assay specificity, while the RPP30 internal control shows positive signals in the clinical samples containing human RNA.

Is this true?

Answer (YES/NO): NO